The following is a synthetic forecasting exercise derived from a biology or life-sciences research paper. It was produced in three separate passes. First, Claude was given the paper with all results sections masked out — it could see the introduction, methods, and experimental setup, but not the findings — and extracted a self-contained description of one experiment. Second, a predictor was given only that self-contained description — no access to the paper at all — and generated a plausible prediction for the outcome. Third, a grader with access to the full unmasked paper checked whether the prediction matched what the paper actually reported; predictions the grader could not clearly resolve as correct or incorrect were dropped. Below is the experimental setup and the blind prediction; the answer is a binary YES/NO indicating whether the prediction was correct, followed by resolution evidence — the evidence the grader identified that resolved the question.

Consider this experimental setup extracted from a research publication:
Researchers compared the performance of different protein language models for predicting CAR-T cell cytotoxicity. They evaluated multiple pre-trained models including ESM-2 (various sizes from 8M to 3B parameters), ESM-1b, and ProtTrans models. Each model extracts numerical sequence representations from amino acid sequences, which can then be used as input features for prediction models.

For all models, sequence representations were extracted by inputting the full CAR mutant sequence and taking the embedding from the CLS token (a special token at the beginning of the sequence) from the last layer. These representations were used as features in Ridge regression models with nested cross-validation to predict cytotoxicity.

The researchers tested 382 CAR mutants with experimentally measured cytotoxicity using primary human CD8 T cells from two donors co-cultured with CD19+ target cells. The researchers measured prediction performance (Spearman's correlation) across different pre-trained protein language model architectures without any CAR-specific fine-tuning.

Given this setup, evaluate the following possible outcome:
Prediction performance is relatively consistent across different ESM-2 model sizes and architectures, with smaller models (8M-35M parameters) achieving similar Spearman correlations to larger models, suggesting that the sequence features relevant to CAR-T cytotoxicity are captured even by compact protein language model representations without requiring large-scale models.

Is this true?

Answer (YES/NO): NO